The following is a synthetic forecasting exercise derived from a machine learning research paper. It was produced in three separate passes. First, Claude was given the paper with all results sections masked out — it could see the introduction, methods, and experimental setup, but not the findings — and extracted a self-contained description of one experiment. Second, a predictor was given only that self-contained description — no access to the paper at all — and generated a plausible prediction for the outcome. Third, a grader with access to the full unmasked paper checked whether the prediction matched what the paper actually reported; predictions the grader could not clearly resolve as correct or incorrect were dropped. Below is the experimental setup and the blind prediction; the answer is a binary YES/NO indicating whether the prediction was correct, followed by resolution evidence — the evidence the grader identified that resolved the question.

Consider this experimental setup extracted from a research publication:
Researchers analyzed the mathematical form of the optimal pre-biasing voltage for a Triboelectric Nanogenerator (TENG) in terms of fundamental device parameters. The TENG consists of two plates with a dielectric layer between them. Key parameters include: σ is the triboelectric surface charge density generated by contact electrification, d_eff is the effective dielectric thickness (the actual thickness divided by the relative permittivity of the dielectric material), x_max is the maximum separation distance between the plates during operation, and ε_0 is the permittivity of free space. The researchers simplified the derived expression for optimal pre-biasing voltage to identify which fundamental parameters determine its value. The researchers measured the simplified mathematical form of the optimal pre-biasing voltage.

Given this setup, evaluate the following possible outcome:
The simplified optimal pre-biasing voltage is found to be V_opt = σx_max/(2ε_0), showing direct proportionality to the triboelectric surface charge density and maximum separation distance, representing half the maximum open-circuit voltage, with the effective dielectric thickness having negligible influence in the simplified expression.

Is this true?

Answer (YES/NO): NO